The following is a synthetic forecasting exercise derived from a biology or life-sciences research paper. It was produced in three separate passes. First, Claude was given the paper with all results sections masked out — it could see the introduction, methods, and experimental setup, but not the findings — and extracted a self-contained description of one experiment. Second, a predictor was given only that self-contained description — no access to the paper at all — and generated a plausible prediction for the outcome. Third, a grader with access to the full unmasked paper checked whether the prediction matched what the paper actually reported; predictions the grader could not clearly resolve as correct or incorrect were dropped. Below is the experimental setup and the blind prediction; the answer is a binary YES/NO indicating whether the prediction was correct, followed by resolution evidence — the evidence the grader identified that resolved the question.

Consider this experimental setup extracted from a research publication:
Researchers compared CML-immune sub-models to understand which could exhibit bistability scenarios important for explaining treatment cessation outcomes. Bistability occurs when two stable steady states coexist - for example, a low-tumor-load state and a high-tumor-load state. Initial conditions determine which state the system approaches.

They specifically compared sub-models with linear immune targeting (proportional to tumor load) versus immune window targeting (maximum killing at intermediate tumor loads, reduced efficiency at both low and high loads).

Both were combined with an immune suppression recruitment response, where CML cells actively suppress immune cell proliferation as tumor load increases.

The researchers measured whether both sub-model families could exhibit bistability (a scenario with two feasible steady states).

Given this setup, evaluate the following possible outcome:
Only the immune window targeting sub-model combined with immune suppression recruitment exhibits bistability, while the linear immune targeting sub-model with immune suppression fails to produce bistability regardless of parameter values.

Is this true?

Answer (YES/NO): NO